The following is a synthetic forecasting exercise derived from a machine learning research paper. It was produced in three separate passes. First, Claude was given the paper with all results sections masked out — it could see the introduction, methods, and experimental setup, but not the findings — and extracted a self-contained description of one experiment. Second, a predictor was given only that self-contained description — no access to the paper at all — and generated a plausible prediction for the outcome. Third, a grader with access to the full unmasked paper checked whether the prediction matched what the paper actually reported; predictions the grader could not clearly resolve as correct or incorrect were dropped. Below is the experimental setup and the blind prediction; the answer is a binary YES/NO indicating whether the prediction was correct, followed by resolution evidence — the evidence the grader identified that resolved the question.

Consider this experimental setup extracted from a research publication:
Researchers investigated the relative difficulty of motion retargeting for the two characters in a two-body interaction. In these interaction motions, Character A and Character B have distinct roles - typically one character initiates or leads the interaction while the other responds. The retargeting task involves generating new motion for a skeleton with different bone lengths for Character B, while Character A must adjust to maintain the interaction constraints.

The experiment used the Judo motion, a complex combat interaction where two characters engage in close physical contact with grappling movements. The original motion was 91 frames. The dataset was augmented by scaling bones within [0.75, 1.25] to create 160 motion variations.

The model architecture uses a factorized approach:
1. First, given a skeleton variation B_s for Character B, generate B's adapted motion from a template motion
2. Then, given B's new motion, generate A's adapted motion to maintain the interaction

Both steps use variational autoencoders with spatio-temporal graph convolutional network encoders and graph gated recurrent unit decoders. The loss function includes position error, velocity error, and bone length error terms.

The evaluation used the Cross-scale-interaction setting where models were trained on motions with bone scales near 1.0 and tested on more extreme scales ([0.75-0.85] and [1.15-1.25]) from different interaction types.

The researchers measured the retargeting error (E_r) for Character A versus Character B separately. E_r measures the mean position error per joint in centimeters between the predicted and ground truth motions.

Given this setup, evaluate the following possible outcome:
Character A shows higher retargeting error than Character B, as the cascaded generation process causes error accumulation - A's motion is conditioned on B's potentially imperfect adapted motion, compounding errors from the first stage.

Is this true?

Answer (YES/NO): NO